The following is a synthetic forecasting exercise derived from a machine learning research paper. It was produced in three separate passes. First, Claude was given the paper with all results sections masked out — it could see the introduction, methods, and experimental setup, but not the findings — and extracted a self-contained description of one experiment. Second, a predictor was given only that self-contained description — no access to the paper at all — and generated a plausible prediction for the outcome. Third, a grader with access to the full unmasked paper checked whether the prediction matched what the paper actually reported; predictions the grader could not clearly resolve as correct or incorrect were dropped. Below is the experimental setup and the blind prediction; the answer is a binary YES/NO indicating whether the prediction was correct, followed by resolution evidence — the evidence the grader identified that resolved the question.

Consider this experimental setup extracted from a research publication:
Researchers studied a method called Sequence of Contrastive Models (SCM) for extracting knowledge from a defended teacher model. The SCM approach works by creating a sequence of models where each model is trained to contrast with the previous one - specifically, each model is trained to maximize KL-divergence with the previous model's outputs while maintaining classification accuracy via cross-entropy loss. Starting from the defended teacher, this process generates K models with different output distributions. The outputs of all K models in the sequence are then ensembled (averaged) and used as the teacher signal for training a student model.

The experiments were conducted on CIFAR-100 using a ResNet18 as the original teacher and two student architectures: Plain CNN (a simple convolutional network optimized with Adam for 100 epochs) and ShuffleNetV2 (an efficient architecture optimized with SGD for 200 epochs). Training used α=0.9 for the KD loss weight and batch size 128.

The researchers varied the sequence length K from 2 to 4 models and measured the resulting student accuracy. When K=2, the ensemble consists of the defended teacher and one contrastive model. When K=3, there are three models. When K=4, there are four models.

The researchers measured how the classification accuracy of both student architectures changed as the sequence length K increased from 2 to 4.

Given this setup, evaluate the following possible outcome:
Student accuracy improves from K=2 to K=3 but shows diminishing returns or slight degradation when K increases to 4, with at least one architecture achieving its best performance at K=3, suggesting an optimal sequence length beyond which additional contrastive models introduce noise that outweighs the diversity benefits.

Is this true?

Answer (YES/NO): NO